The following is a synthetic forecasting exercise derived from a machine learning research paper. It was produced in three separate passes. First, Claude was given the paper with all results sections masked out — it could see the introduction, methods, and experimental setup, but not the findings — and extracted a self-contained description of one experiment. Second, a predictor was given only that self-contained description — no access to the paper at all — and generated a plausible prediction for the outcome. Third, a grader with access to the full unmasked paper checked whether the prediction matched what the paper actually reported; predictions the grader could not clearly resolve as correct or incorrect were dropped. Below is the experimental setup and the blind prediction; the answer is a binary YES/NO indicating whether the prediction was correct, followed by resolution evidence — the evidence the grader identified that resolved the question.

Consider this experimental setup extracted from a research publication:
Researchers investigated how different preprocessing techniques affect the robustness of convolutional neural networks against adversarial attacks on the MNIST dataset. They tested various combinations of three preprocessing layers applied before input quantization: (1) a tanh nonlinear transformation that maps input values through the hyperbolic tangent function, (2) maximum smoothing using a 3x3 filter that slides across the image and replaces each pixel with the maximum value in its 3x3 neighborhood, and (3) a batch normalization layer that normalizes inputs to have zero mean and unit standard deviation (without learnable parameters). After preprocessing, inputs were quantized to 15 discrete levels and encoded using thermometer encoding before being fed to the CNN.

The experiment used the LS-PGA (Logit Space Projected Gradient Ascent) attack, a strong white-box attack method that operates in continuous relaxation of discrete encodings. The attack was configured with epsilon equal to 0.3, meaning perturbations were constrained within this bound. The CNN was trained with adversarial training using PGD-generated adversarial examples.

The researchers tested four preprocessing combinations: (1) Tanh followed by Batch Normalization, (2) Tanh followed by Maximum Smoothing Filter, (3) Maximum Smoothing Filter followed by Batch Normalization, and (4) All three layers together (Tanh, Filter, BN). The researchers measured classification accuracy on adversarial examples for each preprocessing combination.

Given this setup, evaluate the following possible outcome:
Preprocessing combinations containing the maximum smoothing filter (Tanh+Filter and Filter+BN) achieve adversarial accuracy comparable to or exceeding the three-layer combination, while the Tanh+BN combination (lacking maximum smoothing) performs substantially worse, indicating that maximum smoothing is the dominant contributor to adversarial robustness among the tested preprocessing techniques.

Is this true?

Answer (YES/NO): NO